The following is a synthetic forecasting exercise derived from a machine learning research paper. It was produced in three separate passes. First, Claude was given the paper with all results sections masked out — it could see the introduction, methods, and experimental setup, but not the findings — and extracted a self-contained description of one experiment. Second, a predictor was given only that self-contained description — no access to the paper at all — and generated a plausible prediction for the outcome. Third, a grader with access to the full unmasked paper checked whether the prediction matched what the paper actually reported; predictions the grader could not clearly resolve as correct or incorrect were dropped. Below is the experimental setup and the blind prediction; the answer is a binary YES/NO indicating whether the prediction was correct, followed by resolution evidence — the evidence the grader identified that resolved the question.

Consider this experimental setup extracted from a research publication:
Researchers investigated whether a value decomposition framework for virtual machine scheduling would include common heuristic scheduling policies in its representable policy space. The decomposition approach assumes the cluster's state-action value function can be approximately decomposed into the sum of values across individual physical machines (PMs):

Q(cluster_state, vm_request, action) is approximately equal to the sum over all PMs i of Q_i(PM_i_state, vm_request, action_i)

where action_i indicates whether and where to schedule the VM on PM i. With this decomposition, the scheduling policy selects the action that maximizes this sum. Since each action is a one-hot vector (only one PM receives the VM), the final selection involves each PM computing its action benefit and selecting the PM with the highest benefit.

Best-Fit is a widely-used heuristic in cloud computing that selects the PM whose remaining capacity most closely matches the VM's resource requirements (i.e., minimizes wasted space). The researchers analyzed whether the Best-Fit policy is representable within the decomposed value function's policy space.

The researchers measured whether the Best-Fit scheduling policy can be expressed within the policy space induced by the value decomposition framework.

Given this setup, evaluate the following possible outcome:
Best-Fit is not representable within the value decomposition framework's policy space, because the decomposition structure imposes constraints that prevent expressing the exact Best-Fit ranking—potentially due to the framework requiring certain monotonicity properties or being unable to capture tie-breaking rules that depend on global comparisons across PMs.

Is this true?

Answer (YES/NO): NO